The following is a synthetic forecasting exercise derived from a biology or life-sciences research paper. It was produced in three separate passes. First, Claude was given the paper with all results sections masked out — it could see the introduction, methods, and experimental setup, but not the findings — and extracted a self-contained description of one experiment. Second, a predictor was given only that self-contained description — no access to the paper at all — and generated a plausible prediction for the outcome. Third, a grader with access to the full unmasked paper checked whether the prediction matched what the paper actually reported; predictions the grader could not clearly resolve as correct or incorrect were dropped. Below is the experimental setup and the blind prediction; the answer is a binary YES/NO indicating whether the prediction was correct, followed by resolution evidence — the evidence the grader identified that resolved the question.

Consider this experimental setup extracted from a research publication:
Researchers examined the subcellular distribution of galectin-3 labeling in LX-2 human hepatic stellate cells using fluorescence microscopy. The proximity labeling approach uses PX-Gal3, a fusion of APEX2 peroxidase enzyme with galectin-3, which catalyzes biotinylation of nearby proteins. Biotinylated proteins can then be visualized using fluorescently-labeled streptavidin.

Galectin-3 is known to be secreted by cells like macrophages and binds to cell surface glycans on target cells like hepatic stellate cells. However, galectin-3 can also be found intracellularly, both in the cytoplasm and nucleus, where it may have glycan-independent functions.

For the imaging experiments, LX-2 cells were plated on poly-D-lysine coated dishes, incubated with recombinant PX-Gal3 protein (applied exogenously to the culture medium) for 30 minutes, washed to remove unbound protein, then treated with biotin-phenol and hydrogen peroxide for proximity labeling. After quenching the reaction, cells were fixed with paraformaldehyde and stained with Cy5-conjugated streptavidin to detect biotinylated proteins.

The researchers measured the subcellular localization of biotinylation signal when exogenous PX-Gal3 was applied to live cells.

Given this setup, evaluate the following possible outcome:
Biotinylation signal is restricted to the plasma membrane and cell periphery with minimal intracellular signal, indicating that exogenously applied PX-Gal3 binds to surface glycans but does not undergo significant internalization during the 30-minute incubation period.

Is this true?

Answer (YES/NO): NO